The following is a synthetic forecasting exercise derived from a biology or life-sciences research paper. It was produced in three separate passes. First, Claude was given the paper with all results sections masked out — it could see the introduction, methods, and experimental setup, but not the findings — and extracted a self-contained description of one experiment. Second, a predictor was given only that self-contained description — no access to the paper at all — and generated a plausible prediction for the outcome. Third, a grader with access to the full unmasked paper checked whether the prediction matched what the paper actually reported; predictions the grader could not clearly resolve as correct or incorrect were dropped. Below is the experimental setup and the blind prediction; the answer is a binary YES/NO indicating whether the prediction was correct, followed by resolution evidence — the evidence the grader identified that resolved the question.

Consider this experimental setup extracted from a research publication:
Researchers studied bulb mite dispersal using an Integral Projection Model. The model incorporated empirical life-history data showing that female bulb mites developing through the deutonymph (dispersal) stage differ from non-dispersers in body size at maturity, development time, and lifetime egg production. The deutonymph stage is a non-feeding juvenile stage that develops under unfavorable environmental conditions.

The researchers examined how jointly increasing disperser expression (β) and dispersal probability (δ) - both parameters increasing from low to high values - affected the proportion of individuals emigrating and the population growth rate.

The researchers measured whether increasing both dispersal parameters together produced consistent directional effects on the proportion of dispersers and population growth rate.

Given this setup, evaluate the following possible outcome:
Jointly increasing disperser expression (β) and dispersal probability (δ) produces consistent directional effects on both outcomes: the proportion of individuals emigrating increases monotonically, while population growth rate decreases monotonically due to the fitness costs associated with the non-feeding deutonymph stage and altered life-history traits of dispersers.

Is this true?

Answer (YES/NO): NO